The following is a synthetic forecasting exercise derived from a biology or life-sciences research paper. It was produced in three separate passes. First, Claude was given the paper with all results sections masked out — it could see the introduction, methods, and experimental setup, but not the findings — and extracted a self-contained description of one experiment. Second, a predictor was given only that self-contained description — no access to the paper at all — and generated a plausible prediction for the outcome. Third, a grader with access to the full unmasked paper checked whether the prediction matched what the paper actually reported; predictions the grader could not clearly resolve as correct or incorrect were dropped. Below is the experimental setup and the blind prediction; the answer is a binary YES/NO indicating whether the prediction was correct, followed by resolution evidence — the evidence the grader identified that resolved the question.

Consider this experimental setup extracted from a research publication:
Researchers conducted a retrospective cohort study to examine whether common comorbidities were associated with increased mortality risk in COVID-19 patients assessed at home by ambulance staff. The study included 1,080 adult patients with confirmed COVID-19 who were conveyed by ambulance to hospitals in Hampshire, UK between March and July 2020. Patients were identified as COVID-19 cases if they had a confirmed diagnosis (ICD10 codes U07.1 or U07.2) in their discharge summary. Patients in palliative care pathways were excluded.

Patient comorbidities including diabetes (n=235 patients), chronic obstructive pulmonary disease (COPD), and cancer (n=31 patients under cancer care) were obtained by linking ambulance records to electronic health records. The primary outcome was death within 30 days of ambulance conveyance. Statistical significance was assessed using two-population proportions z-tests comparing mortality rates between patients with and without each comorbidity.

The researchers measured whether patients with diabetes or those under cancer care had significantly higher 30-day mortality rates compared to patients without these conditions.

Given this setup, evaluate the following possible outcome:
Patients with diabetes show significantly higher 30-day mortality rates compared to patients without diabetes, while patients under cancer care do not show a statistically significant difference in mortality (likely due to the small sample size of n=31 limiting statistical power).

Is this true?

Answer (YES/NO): NO